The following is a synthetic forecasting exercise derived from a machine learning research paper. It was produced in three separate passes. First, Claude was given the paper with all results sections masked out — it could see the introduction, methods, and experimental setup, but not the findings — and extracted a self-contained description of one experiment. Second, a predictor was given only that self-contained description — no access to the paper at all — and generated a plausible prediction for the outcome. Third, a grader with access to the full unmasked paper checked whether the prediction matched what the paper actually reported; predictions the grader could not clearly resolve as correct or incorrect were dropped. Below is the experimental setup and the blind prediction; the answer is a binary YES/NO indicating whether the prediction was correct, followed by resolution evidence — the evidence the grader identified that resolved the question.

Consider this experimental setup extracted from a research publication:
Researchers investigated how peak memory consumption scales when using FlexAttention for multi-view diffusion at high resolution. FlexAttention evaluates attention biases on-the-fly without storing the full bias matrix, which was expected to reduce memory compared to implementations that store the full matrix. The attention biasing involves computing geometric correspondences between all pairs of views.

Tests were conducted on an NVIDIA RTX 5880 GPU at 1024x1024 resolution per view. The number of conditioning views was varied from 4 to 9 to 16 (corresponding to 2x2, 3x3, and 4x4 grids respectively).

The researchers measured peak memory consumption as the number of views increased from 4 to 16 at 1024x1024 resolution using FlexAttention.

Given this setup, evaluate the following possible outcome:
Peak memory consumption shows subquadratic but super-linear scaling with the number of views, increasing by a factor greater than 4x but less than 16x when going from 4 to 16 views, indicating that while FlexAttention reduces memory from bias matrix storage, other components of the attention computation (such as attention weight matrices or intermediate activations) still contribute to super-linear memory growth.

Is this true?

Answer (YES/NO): NO